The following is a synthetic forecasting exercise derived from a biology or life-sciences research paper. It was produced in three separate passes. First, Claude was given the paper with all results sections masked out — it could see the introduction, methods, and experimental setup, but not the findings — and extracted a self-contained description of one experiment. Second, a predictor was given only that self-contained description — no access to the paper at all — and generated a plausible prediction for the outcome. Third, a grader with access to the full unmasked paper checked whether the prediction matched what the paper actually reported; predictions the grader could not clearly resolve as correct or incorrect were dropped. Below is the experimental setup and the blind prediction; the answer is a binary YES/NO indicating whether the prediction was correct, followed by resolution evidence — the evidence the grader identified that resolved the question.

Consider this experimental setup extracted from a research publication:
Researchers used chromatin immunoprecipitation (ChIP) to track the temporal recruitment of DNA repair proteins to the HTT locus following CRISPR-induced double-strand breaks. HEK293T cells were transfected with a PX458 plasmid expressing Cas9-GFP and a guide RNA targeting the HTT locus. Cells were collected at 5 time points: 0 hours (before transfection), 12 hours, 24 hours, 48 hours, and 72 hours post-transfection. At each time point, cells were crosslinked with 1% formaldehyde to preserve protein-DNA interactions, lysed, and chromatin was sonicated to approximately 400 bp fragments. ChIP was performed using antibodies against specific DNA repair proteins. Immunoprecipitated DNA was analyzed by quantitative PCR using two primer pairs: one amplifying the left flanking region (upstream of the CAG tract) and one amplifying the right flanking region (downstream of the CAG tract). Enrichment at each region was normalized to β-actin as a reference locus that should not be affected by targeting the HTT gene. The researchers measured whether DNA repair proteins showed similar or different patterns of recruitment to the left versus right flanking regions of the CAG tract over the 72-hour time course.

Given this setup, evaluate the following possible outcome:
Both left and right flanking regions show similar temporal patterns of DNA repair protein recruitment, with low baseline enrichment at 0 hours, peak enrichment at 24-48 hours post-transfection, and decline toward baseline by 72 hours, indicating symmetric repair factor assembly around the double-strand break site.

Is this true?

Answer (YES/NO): NO